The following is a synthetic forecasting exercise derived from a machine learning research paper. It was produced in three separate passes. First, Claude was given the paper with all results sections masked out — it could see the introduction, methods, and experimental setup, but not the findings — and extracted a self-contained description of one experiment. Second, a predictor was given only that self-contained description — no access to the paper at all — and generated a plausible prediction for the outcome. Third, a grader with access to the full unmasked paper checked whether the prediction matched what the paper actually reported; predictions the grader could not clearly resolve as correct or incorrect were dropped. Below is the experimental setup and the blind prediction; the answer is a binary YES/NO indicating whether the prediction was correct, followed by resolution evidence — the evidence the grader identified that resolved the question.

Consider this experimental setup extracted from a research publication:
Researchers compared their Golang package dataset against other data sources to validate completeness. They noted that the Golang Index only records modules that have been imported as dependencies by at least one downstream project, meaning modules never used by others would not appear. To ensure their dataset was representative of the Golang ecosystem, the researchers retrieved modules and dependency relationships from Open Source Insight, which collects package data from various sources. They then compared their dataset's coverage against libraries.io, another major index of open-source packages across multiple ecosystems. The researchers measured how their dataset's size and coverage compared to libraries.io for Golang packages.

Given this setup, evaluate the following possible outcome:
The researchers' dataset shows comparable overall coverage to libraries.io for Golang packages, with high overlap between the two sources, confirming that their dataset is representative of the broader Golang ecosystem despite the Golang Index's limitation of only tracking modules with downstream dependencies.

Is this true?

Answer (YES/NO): NO